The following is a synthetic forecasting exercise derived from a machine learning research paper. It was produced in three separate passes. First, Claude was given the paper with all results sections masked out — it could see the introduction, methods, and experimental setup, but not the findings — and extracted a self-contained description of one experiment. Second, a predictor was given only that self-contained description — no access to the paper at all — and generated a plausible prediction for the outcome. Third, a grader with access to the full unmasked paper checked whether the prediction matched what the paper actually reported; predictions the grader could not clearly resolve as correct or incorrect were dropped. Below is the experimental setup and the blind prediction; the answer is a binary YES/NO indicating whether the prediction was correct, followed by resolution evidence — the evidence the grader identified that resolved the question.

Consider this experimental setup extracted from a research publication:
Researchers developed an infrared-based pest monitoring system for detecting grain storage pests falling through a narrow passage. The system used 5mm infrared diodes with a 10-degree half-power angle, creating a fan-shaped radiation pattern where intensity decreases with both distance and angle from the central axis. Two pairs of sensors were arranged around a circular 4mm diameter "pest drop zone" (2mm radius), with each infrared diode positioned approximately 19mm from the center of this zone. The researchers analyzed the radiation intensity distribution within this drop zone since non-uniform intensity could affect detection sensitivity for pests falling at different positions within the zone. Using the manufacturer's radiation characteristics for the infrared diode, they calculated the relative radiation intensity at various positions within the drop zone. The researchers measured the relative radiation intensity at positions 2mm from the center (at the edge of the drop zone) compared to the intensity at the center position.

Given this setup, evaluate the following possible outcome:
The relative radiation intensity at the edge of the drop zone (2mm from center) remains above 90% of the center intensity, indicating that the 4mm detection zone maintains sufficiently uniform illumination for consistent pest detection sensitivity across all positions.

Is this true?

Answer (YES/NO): NO